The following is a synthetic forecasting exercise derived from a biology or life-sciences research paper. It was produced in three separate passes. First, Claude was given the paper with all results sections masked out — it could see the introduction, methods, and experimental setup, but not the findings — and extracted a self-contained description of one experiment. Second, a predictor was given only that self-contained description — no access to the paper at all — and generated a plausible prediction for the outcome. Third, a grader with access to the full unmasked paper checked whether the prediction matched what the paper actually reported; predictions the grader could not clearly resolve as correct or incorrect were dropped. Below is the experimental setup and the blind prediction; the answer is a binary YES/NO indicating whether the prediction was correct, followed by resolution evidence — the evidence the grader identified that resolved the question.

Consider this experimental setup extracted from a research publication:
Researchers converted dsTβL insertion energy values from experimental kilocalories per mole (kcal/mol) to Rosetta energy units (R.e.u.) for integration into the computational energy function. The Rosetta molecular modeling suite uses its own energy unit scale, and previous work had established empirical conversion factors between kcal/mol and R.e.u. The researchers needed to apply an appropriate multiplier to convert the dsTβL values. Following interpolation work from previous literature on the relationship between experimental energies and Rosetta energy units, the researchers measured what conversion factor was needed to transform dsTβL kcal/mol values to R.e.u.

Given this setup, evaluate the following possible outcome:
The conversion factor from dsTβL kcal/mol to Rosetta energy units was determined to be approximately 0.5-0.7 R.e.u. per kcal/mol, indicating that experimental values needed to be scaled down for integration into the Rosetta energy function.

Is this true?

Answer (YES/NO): NO